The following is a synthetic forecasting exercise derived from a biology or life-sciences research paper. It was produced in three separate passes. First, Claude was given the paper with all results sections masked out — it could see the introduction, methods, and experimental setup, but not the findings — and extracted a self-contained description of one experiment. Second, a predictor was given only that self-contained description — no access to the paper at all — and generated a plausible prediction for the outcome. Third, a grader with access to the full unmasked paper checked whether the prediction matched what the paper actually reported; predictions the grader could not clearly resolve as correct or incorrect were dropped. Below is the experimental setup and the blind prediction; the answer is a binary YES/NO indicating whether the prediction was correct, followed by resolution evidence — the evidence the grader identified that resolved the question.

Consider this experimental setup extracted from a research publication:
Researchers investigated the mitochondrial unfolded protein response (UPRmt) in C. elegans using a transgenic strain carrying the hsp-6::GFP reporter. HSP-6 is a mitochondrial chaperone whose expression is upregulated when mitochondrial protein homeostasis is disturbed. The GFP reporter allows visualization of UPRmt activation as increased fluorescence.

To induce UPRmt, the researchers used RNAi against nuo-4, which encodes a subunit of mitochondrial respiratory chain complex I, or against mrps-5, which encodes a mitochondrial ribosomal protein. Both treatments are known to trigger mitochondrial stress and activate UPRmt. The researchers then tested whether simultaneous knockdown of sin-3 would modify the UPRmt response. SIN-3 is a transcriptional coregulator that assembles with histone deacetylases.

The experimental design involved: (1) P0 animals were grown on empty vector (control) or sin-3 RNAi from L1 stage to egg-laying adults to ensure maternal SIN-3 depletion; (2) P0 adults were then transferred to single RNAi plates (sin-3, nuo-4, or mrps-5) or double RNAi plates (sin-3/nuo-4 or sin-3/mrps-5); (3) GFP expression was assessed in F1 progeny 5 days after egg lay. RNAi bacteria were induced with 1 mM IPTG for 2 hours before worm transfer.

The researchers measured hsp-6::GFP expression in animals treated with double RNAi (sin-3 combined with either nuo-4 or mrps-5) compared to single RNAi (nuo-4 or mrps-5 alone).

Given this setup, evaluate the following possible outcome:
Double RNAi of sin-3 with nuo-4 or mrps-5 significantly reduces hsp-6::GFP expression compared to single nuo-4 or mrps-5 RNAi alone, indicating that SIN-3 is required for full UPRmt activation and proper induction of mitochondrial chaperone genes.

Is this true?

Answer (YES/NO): YES